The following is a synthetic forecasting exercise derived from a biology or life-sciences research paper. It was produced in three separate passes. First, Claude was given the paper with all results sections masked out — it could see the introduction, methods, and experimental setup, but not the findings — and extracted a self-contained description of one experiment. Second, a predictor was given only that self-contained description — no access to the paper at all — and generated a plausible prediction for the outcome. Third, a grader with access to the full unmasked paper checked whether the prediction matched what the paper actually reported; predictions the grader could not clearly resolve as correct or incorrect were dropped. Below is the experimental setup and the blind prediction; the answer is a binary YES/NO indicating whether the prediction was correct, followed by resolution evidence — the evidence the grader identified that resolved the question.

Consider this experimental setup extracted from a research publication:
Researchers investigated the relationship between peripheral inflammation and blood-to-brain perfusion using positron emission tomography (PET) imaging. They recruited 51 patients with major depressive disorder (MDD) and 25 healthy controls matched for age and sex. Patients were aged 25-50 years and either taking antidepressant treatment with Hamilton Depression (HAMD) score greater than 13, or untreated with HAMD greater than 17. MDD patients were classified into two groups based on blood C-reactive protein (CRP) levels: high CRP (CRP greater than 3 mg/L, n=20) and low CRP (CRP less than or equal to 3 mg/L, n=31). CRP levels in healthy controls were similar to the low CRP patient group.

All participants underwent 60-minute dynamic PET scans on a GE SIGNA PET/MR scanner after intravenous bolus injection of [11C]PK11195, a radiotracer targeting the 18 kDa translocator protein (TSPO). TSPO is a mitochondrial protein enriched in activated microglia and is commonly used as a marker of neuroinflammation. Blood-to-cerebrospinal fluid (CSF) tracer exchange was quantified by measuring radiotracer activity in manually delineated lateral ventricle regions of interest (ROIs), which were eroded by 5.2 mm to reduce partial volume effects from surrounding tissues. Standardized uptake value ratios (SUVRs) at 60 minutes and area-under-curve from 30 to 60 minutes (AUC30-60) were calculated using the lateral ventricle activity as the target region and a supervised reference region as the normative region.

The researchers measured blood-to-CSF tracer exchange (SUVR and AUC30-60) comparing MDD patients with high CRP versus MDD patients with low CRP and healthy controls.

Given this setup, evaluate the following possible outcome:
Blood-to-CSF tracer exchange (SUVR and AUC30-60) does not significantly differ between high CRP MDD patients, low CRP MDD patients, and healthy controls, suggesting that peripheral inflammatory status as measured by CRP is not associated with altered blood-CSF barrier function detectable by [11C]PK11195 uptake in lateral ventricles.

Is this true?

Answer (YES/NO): NO